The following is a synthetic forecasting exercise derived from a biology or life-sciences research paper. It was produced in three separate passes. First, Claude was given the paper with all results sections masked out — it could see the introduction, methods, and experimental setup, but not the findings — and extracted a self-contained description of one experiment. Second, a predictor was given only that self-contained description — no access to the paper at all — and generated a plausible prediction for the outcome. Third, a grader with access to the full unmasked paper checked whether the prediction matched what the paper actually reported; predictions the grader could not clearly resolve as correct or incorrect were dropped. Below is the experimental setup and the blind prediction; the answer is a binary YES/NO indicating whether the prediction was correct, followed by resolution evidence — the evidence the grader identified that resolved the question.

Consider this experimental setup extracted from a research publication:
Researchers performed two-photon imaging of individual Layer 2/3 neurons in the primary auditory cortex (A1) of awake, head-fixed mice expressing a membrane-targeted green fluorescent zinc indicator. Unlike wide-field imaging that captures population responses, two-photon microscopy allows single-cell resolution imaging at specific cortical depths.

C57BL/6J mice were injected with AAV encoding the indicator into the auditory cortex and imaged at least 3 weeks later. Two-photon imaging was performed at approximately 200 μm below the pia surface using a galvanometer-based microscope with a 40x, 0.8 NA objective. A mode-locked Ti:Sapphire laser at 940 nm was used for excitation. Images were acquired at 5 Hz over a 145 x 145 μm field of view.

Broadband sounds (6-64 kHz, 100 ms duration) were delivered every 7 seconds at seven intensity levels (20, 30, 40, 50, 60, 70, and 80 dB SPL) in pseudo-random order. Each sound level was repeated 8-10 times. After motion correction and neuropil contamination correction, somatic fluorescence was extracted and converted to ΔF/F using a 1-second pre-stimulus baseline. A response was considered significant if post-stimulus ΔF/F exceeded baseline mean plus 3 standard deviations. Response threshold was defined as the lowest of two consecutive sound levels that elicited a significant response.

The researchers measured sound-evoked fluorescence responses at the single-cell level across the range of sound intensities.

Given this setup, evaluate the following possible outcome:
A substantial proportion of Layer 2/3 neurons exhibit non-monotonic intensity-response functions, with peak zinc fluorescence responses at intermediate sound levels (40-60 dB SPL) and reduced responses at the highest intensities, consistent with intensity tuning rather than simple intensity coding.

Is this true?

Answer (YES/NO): NO